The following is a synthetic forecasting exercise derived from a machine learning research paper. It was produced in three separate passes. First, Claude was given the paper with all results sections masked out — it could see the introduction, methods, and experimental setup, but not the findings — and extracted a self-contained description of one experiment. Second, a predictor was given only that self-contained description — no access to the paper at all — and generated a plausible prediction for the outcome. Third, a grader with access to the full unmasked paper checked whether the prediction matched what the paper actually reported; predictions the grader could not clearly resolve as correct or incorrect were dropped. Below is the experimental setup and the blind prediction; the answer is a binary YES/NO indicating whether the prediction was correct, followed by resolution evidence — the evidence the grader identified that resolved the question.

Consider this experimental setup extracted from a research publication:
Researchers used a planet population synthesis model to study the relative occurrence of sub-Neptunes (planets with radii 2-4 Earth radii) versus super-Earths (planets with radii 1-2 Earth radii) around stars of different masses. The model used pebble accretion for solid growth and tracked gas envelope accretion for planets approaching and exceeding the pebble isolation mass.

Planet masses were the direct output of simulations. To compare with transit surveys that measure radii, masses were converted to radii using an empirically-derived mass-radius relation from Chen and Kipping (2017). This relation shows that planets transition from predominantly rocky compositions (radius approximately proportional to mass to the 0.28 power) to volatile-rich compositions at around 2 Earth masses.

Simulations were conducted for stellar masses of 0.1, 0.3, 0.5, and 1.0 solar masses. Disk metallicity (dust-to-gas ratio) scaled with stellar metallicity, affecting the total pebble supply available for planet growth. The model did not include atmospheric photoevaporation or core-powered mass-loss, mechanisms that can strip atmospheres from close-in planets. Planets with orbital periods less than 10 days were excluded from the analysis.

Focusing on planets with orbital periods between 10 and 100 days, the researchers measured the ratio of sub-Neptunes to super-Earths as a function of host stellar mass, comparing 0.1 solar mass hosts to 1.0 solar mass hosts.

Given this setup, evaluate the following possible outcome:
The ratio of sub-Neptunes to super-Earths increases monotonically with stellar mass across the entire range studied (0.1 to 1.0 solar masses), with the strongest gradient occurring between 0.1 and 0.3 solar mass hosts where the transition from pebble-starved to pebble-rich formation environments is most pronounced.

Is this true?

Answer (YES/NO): NO